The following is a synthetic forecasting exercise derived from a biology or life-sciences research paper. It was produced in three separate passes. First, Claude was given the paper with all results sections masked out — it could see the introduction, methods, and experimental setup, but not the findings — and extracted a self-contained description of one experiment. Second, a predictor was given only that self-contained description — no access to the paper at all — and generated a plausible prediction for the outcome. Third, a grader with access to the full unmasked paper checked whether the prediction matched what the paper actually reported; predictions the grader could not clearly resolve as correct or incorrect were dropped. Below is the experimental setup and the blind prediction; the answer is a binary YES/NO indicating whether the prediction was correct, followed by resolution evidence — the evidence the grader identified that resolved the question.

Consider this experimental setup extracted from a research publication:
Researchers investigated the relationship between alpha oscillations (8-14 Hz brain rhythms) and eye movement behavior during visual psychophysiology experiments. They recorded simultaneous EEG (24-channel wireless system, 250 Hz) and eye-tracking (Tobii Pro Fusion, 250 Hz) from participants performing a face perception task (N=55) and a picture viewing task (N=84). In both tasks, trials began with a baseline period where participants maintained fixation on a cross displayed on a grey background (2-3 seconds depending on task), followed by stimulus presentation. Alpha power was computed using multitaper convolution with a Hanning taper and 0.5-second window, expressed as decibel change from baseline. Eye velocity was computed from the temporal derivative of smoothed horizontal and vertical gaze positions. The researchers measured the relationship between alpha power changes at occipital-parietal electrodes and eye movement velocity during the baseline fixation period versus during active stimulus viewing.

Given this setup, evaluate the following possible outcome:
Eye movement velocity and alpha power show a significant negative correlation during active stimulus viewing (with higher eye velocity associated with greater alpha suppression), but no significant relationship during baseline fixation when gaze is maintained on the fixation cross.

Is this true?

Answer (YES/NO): NO